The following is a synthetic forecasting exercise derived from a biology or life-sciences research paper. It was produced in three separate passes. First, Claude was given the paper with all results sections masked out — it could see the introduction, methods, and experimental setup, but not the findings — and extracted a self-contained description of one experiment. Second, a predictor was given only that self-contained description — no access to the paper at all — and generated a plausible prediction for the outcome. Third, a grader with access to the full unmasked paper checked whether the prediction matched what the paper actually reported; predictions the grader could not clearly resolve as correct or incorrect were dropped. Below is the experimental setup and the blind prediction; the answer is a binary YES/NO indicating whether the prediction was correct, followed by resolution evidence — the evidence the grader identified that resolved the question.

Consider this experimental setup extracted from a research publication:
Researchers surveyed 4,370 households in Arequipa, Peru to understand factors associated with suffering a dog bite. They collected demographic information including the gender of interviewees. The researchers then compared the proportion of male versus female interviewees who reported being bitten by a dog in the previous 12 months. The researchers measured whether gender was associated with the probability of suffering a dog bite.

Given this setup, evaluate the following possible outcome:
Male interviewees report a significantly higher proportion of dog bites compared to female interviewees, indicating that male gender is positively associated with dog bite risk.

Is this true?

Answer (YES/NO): NO